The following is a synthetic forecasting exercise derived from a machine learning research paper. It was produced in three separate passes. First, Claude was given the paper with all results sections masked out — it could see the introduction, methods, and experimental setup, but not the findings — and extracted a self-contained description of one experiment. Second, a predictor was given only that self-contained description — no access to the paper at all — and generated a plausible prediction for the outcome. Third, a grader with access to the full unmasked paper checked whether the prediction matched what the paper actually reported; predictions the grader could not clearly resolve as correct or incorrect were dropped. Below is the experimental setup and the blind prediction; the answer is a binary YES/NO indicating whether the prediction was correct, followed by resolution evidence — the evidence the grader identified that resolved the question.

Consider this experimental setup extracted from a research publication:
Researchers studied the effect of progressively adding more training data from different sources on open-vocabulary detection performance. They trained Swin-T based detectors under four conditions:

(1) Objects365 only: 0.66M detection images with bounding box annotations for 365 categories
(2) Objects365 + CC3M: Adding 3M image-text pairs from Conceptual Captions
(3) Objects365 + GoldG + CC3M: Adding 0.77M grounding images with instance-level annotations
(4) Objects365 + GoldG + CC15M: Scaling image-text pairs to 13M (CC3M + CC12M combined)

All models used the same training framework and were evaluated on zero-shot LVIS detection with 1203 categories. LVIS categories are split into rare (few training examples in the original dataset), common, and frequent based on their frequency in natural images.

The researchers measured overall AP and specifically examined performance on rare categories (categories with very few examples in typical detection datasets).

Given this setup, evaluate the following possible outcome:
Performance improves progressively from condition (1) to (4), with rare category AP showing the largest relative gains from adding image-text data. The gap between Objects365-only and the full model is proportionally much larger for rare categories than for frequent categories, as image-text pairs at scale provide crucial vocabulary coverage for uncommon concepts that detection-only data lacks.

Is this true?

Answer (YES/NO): NO